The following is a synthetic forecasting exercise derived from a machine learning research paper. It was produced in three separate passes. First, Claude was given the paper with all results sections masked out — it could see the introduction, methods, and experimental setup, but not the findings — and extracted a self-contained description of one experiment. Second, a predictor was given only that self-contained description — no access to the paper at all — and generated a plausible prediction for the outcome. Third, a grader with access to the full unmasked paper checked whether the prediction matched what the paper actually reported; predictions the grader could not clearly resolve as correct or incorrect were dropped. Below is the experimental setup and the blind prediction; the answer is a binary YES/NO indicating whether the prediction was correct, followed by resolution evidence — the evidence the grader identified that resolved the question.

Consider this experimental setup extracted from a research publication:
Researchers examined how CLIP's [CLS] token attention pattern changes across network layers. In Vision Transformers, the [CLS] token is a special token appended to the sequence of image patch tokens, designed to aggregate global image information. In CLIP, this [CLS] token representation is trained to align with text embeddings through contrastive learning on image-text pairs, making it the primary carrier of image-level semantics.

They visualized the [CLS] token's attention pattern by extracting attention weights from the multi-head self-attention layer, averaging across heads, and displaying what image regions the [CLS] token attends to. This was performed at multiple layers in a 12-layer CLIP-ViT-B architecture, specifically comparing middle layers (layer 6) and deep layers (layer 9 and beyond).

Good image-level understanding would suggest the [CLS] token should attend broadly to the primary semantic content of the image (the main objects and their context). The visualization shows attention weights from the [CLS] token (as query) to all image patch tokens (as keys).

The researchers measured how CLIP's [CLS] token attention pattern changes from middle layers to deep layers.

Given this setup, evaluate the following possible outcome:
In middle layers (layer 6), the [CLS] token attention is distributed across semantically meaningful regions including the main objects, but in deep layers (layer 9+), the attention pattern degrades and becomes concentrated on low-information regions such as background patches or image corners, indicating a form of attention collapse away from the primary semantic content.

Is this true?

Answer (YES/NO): NO